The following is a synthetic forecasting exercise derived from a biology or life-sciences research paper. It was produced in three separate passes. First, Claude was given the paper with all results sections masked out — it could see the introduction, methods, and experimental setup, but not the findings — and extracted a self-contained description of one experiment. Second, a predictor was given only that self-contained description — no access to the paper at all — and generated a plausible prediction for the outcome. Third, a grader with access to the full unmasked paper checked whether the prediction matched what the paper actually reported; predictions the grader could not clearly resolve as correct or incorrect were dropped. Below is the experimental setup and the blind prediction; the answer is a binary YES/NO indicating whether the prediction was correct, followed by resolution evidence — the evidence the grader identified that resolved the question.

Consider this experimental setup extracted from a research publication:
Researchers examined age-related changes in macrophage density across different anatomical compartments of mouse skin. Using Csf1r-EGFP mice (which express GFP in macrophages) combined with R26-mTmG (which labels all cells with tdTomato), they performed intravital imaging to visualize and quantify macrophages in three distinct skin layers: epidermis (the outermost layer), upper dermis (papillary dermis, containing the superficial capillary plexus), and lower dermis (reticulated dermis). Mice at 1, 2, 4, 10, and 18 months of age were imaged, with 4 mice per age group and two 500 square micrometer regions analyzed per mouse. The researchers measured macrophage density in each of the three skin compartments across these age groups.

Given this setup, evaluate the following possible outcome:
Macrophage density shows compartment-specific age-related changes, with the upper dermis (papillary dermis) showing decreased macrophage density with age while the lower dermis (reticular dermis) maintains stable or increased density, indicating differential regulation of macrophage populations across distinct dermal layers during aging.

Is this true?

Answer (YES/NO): NO